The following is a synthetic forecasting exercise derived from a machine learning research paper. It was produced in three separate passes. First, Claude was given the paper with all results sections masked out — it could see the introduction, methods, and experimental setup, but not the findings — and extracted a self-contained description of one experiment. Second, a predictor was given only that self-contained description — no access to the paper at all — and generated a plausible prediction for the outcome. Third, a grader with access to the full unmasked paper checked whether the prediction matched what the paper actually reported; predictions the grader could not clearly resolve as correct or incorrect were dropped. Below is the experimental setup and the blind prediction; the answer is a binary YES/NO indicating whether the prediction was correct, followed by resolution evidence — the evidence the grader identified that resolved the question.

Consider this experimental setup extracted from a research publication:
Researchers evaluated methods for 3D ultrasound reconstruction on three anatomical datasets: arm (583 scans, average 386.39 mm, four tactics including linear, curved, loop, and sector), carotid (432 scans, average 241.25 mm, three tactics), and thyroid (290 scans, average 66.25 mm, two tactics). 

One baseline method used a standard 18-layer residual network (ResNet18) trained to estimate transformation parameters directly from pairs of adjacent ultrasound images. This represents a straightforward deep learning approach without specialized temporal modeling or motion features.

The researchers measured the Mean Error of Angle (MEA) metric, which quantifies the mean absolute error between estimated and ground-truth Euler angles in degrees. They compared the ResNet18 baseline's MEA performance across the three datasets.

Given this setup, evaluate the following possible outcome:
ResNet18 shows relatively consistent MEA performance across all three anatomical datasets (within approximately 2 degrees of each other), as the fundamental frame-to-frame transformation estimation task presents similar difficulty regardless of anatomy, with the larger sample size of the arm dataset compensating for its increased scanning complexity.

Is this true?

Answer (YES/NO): NO